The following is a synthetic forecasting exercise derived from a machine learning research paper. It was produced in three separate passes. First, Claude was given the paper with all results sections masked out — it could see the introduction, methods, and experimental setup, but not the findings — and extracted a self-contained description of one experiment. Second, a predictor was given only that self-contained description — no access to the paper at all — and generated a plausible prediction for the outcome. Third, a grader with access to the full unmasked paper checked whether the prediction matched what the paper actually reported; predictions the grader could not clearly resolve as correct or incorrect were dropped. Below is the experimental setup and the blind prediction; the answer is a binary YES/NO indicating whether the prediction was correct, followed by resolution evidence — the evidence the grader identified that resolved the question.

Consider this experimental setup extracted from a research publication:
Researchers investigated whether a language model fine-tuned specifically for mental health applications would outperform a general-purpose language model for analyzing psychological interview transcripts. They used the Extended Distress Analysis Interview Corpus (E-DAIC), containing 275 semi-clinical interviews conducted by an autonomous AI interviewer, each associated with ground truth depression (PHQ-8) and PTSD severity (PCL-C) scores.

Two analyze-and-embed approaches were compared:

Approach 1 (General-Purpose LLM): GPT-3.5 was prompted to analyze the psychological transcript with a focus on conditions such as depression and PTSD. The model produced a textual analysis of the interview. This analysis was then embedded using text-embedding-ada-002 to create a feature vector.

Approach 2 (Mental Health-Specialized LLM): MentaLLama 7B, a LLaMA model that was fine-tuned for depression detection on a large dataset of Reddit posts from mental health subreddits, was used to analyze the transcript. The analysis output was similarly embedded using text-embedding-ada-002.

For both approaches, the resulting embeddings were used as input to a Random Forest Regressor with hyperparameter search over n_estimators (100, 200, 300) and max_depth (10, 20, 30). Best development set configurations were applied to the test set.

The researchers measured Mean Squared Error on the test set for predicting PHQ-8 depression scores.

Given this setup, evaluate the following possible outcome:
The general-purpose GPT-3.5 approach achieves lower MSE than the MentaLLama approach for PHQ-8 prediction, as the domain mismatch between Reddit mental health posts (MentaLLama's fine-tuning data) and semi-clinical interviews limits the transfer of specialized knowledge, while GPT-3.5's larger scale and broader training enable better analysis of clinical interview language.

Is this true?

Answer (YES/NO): YES